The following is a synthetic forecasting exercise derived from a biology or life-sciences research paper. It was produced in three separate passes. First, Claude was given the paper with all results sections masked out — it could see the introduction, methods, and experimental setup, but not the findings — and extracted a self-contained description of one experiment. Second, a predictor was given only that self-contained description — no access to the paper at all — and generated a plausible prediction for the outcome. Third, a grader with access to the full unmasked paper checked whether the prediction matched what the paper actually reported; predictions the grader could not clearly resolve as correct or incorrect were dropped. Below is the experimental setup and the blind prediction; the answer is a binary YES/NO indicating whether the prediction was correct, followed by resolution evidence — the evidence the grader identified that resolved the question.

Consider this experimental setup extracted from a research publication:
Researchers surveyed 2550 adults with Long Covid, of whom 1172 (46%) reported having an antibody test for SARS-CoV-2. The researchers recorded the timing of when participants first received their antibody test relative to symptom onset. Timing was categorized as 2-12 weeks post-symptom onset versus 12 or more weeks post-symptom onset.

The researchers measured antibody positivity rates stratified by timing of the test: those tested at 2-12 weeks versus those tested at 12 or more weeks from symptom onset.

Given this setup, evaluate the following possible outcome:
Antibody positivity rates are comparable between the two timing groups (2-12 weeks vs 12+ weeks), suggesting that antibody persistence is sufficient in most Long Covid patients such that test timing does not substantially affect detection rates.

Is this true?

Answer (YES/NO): NO